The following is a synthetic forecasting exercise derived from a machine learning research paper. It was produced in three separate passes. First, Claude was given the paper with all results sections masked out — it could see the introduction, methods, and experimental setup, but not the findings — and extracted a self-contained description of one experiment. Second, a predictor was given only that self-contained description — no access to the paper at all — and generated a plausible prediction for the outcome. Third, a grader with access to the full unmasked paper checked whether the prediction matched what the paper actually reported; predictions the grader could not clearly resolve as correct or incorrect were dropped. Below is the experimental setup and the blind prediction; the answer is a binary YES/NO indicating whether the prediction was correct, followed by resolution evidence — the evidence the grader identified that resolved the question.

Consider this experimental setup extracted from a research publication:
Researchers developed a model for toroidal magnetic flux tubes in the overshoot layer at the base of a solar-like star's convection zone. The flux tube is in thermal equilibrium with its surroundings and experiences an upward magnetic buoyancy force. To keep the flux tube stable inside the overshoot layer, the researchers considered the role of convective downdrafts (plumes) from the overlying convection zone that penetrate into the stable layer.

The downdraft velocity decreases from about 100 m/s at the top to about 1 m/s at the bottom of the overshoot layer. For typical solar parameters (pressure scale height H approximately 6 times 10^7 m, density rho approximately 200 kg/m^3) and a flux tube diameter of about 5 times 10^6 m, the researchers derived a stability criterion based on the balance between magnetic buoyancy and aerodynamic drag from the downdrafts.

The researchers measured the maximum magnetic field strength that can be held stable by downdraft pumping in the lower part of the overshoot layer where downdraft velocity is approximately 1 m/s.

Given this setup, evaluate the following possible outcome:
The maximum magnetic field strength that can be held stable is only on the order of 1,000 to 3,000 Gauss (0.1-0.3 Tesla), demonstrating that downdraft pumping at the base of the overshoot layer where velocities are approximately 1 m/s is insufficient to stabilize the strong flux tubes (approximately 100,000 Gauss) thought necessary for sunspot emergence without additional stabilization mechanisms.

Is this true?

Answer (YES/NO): YES